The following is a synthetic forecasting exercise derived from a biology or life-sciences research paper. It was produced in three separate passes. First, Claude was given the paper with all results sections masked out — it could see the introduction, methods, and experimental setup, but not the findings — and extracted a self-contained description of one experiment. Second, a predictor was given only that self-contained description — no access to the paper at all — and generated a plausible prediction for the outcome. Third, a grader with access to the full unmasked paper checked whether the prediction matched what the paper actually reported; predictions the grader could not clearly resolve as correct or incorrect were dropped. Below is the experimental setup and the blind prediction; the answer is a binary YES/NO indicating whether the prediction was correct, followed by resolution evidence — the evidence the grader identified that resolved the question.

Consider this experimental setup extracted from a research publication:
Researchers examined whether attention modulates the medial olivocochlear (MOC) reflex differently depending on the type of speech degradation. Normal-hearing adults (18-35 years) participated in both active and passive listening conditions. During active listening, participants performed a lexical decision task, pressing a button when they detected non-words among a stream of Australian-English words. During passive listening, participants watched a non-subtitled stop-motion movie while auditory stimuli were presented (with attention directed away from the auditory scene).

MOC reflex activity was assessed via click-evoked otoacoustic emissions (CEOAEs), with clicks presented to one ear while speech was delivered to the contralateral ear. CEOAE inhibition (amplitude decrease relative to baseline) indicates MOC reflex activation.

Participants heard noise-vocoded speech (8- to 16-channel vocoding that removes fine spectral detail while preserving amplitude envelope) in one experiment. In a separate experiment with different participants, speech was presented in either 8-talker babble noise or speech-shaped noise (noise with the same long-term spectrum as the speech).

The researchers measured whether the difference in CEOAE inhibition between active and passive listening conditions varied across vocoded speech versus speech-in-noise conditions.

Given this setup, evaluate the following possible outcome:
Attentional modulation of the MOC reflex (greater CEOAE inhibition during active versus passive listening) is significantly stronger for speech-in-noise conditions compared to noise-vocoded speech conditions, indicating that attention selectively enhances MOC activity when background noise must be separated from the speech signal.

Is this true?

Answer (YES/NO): NO